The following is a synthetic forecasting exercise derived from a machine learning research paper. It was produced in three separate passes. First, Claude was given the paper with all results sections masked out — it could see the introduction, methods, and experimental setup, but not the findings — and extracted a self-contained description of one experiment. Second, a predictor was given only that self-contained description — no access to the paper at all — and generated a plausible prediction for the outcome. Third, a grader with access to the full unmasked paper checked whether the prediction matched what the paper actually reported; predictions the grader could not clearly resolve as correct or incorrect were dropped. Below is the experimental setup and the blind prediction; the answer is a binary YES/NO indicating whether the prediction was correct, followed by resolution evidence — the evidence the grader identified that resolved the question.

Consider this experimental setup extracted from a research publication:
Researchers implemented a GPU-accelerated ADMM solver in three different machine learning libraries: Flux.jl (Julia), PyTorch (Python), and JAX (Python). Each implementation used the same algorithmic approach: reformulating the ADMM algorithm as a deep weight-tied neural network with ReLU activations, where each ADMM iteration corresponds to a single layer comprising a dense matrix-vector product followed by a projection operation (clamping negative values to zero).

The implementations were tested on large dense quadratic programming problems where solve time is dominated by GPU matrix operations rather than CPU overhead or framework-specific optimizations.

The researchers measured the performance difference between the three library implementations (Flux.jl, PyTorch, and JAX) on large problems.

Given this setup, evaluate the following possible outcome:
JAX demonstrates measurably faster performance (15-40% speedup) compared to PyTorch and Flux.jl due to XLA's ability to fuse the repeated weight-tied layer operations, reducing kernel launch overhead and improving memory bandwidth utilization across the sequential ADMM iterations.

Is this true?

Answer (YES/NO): NO